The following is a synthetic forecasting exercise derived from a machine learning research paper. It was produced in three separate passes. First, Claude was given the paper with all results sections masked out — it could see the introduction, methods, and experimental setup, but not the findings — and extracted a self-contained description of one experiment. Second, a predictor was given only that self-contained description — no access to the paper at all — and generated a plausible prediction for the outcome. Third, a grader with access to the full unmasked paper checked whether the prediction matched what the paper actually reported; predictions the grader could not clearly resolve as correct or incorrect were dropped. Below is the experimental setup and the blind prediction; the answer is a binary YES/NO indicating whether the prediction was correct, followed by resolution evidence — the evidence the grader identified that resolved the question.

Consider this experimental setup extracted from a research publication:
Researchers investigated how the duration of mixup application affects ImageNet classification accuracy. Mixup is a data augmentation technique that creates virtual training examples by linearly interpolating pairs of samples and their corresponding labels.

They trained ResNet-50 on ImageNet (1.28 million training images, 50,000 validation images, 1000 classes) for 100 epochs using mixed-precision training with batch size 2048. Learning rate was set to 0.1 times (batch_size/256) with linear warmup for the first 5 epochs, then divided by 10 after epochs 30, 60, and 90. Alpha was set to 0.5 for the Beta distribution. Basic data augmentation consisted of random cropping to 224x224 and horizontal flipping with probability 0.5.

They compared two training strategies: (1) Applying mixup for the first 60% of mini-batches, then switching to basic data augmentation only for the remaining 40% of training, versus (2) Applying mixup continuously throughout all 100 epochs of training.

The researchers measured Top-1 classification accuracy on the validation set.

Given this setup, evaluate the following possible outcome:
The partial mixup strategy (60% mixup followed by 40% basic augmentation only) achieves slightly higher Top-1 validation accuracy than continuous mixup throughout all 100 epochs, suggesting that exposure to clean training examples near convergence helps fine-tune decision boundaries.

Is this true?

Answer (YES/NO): YES